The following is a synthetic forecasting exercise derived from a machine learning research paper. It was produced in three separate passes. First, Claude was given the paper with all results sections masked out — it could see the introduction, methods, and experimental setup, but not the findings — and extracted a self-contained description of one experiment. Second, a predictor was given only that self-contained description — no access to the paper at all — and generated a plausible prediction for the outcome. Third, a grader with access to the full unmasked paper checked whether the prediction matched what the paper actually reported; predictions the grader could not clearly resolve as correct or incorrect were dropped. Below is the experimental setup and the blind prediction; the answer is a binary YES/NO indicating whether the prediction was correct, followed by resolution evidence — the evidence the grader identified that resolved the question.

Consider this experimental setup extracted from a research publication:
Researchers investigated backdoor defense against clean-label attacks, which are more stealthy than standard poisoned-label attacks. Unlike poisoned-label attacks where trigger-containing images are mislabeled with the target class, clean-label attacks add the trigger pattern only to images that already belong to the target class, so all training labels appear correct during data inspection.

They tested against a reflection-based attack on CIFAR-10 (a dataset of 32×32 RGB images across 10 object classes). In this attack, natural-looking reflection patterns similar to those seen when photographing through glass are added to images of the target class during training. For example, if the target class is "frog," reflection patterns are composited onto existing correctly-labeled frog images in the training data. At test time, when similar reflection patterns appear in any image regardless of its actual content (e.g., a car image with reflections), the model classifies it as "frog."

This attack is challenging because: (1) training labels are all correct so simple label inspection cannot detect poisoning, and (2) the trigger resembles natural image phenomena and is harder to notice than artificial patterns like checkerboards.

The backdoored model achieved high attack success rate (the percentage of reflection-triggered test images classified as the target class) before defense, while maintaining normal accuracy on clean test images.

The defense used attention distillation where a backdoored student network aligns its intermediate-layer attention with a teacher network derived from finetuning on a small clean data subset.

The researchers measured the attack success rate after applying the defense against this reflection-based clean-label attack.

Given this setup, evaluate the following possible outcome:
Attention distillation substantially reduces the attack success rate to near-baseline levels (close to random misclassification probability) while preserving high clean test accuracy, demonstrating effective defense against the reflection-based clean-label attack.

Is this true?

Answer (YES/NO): YES